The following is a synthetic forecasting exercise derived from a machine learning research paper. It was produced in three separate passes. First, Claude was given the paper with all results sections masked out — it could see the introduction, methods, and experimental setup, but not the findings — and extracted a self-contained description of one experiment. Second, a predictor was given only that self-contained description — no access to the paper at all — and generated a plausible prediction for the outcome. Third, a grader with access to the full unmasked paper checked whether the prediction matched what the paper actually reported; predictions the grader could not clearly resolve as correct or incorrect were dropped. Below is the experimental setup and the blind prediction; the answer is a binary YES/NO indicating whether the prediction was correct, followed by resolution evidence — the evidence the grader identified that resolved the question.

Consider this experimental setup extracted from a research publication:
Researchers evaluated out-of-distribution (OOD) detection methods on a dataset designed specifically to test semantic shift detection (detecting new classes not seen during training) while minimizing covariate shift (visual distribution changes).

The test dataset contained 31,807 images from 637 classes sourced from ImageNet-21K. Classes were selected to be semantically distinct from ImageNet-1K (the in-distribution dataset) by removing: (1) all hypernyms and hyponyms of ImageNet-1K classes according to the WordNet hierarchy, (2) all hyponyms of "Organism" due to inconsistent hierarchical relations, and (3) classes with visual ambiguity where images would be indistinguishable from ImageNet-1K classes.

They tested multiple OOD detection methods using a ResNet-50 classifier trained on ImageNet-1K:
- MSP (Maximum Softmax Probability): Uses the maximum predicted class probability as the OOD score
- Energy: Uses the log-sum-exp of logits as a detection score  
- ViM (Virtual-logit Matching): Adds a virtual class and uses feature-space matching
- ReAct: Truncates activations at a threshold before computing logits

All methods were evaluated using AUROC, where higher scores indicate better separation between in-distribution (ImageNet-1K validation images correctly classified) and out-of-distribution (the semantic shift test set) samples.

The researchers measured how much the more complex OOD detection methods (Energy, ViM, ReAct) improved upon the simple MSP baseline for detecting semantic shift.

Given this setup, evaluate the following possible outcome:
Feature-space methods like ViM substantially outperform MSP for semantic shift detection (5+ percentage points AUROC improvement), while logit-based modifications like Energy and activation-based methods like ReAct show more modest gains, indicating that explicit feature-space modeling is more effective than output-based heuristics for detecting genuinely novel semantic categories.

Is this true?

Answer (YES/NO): NO